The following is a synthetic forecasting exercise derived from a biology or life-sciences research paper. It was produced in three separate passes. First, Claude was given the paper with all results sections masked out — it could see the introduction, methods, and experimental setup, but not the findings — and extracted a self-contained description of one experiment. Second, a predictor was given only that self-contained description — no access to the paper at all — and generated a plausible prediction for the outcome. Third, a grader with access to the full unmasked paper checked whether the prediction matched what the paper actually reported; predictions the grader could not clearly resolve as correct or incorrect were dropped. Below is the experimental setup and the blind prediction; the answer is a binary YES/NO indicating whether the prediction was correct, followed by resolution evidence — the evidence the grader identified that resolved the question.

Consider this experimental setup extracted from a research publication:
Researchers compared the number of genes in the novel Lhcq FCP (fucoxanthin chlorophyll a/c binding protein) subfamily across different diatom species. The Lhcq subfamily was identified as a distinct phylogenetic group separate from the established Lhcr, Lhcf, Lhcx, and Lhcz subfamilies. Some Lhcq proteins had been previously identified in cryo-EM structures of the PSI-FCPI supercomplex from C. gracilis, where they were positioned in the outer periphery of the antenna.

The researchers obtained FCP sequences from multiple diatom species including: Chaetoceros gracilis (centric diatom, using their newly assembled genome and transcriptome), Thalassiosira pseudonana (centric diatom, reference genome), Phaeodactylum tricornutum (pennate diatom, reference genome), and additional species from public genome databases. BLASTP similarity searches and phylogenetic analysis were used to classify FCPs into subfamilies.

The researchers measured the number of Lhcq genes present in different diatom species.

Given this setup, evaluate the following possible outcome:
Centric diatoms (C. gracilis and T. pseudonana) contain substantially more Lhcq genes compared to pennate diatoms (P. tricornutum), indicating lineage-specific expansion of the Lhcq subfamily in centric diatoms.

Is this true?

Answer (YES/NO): YES